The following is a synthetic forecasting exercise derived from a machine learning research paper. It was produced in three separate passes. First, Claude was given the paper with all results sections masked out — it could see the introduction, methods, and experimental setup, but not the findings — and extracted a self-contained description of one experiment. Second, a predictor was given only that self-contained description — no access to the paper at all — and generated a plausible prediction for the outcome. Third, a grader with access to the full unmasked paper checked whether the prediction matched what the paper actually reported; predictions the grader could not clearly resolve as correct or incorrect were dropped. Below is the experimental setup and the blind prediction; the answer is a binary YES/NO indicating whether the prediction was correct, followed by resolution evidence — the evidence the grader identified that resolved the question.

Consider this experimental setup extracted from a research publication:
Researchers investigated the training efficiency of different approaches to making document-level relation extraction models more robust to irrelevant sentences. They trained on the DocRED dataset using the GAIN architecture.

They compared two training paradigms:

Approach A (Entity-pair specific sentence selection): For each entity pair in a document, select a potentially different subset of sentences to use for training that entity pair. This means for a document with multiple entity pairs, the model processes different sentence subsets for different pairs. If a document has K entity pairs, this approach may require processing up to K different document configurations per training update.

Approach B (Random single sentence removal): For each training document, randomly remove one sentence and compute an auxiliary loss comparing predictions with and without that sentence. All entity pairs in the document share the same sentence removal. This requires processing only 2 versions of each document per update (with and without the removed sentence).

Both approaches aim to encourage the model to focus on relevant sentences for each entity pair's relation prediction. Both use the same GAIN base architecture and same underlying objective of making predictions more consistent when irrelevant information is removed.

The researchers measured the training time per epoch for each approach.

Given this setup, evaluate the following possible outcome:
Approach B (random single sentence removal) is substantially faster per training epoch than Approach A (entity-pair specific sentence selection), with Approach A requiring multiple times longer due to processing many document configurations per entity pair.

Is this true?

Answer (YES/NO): YES